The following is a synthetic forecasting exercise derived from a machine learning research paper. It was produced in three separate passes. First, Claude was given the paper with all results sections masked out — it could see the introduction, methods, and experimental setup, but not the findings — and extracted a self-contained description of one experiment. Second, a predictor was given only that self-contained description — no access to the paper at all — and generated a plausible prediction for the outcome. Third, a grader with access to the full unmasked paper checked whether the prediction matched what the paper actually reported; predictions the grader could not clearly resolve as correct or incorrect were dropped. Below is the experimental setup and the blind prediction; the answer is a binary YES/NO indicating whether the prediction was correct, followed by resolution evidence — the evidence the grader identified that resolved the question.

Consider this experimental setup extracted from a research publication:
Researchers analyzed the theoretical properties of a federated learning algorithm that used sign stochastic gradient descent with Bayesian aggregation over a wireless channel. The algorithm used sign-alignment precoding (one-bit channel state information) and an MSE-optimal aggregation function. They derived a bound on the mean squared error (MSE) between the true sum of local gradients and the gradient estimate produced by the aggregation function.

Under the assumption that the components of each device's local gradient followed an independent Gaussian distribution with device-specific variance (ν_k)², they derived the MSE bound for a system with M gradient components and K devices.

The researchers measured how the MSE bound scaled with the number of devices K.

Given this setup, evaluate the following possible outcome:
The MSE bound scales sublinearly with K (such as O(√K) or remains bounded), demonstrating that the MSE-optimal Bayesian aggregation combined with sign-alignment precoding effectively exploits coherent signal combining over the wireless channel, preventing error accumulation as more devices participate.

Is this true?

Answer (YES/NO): NO